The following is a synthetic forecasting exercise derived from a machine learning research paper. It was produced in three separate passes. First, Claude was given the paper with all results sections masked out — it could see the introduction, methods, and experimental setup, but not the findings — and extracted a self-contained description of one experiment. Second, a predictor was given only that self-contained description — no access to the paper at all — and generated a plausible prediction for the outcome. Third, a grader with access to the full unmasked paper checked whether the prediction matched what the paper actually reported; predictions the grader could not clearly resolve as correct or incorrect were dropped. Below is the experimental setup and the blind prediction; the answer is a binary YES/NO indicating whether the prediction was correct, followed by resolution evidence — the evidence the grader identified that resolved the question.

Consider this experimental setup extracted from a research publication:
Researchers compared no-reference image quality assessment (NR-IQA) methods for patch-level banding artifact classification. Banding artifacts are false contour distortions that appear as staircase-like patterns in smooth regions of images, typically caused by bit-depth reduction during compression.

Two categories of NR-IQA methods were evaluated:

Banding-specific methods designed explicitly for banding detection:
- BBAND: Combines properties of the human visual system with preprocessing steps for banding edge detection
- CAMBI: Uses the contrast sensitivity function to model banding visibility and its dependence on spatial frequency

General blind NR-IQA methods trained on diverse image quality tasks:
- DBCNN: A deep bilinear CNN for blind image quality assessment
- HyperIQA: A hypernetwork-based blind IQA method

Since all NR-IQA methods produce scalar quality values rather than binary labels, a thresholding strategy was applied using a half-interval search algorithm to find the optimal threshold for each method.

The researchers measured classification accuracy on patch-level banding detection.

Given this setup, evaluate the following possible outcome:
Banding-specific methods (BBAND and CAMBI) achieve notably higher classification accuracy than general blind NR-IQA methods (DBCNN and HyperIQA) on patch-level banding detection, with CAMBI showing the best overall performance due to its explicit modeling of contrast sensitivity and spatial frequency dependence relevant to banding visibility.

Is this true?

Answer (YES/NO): NO